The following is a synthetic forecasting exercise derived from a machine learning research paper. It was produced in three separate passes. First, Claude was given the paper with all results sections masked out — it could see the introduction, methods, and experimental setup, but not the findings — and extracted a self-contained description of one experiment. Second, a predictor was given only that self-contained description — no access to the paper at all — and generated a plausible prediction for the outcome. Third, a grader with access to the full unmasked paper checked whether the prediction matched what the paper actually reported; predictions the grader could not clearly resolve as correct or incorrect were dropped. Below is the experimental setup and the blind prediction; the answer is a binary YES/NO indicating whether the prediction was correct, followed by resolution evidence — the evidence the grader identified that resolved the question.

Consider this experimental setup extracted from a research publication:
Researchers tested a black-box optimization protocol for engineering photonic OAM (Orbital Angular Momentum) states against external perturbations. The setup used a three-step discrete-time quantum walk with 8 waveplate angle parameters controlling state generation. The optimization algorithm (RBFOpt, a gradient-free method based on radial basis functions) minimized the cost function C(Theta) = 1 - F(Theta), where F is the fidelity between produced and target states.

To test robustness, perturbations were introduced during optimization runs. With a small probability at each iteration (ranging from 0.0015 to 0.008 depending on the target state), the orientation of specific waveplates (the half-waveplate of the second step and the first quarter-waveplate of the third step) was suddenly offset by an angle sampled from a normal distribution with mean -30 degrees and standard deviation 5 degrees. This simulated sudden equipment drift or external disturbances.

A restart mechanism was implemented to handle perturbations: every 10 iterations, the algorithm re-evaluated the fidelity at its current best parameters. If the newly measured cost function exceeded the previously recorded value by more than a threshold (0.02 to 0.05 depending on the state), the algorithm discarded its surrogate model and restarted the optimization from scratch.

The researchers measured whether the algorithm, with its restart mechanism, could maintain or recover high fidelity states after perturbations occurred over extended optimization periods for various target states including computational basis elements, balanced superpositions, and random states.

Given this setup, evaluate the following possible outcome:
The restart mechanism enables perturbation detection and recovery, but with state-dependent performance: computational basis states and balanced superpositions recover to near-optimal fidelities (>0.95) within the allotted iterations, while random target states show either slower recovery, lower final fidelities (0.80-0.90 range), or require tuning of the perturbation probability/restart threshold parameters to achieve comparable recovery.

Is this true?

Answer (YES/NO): NO